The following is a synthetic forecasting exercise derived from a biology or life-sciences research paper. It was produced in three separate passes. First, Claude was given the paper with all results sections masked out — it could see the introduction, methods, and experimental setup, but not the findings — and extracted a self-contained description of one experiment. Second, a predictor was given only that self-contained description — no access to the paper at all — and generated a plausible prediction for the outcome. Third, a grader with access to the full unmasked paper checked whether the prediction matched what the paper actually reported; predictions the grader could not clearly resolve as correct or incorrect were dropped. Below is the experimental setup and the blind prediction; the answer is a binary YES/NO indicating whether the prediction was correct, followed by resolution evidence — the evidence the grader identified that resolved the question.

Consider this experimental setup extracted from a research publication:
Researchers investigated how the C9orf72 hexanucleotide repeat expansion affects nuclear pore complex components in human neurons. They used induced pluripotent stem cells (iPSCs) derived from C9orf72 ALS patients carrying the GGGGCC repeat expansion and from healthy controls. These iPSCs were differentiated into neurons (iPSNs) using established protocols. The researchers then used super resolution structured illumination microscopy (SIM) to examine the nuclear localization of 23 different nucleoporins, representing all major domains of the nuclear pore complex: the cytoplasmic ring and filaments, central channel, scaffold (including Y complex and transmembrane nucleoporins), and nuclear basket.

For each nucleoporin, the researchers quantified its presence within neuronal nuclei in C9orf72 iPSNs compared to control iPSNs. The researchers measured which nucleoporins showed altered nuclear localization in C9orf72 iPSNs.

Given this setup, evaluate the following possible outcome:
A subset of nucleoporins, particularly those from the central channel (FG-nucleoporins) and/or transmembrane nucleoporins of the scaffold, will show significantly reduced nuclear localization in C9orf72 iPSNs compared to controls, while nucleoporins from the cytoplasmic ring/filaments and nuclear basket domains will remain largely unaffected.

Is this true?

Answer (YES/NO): NO